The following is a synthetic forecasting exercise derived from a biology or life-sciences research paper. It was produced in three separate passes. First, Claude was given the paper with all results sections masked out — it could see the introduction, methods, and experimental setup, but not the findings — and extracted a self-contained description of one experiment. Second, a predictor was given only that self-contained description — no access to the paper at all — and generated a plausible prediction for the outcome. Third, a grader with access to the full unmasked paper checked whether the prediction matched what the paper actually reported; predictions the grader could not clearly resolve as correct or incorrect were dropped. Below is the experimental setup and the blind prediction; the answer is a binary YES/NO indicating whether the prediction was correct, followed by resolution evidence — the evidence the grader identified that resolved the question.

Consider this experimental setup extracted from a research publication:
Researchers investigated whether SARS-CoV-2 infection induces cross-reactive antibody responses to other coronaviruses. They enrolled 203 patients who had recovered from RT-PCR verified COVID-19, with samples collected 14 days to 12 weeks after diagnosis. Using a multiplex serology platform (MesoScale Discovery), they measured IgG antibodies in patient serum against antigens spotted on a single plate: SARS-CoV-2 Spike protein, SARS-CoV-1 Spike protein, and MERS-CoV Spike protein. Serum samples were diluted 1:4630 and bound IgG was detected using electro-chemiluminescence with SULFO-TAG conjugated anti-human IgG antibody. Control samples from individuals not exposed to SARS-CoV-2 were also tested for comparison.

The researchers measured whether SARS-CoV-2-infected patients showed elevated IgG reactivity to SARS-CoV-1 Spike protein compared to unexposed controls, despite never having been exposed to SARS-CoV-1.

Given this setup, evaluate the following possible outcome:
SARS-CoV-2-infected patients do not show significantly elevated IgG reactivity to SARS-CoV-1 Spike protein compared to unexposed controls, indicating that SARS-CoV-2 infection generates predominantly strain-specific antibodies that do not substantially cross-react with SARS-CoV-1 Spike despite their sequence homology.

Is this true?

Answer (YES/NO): NO